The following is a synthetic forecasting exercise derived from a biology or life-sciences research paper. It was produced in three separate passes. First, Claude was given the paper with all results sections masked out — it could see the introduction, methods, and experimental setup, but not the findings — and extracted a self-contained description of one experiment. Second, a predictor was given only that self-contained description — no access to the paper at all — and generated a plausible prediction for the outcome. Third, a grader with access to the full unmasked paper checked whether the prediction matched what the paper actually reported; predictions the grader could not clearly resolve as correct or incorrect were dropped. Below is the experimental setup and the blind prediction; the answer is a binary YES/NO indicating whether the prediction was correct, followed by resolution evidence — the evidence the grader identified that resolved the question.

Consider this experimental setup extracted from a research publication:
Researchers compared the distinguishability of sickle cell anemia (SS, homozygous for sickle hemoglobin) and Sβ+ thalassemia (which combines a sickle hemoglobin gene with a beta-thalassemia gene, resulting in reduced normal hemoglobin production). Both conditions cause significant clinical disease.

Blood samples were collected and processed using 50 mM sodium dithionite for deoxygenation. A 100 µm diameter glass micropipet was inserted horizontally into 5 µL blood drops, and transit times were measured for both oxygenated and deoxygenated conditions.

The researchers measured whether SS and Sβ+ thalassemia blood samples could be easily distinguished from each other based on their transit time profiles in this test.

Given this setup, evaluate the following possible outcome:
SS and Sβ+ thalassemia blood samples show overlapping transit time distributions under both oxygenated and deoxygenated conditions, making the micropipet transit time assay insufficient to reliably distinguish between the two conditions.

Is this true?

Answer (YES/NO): YES